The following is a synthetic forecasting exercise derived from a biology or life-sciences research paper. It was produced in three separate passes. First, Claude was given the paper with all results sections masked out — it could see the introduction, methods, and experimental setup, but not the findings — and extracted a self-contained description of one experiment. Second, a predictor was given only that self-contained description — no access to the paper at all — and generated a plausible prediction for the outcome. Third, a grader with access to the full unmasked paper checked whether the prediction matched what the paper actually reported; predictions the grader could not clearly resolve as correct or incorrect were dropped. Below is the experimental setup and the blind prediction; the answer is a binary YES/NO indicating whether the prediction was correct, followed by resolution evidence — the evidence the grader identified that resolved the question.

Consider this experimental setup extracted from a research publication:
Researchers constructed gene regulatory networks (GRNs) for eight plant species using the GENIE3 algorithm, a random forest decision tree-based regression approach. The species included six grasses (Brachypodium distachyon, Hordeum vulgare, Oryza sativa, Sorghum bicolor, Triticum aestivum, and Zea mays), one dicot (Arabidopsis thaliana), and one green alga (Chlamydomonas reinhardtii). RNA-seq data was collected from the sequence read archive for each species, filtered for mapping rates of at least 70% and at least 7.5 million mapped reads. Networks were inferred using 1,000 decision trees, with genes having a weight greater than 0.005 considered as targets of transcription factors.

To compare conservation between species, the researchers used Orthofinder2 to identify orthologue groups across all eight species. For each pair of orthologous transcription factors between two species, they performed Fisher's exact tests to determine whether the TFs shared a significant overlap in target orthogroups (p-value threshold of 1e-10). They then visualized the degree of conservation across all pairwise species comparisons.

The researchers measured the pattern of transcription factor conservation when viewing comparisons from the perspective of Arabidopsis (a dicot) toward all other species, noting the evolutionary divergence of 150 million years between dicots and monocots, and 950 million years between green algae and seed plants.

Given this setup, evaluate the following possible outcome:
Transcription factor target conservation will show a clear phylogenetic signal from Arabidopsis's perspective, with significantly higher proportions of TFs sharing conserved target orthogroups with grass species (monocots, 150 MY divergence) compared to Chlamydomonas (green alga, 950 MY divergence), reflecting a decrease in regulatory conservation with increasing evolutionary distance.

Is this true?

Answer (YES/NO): YES